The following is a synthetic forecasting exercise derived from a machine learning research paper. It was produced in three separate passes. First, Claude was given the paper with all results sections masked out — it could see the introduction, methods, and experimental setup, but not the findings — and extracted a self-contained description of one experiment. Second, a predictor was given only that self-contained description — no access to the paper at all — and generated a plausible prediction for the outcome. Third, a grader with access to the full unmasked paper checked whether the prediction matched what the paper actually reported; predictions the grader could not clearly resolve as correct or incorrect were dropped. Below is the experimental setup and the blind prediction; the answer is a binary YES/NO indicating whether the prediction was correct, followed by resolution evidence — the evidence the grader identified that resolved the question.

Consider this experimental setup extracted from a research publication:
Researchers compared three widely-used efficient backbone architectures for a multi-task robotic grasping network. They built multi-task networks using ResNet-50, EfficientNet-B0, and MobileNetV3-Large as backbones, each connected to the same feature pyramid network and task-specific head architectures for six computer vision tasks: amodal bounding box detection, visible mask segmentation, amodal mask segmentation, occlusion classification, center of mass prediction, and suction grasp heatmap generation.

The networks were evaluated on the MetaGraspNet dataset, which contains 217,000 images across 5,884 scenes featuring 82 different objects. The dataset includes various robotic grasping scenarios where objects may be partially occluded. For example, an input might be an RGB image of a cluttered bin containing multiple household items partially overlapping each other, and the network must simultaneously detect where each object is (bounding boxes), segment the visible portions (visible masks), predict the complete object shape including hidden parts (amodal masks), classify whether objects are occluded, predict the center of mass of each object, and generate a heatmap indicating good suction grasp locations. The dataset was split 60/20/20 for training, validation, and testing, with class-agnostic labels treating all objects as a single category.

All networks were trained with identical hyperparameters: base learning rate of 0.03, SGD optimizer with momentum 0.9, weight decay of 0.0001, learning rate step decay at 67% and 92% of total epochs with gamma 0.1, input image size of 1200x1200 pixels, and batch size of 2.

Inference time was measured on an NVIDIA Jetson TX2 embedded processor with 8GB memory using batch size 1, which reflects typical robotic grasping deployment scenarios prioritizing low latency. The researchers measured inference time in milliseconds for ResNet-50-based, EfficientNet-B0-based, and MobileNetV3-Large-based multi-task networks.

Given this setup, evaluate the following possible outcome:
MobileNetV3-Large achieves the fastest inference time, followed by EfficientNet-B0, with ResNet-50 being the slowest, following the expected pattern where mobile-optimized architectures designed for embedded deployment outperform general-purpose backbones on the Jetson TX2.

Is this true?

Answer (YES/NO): YES